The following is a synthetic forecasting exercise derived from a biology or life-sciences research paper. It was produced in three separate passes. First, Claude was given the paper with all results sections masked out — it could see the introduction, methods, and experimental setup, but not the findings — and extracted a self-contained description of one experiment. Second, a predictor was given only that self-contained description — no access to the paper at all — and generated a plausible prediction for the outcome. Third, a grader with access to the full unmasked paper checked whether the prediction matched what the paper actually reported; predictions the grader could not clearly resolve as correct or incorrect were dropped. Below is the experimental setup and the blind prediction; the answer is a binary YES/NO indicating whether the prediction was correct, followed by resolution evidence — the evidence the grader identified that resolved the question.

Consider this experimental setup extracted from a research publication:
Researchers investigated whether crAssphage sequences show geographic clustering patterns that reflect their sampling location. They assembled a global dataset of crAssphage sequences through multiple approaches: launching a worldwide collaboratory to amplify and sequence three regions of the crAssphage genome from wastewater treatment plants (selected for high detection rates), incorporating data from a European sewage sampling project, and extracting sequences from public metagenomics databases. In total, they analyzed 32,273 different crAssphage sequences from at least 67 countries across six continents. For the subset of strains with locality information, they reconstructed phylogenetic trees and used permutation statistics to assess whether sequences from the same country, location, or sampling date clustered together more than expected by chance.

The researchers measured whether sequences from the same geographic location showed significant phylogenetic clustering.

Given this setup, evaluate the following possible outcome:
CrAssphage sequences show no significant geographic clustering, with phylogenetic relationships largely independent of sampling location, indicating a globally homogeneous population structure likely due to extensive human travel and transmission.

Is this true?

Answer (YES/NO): NO